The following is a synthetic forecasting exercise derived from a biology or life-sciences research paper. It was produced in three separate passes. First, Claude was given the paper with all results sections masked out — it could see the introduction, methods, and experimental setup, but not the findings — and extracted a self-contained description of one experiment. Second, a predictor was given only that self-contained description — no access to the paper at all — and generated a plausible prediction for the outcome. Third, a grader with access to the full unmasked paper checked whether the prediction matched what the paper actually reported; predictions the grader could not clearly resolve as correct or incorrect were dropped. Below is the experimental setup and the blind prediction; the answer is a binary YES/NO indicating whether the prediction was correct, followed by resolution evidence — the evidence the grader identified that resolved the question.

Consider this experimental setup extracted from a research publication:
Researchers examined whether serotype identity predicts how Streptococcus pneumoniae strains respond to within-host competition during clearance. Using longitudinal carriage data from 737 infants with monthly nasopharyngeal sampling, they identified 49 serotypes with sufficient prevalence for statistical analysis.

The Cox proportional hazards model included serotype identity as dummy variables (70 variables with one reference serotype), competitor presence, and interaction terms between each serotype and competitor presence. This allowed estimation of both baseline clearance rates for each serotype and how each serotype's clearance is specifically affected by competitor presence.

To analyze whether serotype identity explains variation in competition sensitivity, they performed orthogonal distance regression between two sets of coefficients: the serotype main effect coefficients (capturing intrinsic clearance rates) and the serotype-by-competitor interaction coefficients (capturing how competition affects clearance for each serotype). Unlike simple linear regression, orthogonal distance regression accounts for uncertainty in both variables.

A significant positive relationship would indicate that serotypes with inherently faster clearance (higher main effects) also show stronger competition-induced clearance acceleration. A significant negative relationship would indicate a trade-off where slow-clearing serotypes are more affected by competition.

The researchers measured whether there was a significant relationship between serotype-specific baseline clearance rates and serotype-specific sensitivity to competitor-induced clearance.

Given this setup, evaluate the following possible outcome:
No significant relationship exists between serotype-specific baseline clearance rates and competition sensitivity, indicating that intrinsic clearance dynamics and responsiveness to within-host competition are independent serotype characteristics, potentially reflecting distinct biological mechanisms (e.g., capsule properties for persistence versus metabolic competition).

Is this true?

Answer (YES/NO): NO